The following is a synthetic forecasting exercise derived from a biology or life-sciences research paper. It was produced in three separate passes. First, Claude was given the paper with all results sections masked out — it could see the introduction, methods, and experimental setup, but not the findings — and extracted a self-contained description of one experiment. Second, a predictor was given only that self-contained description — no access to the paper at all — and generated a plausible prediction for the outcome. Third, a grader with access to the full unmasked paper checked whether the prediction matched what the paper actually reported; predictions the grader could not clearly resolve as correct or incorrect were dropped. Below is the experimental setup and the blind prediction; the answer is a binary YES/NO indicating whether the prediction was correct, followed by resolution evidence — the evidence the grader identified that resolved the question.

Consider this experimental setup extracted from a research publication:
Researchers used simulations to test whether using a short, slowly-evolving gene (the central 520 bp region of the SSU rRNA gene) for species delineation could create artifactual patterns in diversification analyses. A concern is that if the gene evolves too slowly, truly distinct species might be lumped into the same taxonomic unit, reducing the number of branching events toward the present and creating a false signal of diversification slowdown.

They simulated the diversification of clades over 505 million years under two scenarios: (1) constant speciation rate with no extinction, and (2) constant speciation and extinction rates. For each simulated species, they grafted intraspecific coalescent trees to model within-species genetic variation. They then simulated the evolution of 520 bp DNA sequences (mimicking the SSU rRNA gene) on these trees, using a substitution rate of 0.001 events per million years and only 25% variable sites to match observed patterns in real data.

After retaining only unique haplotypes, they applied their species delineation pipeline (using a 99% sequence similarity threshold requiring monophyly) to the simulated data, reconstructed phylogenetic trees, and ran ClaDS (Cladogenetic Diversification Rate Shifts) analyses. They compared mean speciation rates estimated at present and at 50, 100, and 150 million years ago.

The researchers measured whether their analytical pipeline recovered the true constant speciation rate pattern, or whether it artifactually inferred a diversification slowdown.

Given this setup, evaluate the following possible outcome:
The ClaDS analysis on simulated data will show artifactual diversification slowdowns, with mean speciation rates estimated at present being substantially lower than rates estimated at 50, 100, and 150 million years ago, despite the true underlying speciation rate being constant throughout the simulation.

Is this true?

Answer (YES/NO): NO